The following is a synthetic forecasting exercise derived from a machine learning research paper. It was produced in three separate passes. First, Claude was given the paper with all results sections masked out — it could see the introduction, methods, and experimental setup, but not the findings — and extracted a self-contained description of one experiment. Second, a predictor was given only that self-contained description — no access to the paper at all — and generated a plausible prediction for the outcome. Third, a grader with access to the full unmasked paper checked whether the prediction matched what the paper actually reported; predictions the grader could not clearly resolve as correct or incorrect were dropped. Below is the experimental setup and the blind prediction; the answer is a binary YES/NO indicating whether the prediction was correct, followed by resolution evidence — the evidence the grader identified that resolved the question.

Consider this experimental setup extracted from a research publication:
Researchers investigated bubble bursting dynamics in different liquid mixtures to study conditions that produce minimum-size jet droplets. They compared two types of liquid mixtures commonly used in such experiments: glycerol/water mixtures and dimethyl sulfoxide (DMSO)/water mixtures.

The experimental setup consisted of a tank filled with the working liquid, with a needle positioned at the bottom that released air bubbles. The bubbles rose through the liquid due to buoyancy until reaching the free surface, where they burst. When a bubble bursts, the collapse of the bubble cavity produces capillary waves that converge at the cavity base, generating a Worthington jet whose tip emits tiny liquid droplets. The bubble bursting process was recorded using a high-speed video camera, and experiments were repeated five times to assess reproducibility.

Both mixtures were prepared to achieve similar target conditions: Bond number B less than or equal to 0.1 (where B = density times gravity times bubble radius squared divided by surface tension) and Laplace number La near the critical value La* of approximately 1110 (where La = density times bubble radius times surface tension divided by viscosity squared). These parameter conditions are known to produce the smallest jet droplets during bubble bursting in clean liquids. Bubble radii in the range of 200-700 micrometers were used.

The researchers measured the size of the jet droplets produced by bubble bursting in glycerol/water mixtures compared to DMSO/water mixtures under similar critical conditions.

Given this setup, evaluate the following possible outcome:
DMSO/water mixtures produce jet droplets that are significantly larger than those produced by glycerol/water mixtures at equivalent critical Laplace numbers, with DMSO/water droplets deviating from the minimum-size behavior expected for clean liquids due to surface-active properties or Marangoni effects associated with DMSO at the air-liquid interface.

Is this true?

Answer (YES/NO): NO